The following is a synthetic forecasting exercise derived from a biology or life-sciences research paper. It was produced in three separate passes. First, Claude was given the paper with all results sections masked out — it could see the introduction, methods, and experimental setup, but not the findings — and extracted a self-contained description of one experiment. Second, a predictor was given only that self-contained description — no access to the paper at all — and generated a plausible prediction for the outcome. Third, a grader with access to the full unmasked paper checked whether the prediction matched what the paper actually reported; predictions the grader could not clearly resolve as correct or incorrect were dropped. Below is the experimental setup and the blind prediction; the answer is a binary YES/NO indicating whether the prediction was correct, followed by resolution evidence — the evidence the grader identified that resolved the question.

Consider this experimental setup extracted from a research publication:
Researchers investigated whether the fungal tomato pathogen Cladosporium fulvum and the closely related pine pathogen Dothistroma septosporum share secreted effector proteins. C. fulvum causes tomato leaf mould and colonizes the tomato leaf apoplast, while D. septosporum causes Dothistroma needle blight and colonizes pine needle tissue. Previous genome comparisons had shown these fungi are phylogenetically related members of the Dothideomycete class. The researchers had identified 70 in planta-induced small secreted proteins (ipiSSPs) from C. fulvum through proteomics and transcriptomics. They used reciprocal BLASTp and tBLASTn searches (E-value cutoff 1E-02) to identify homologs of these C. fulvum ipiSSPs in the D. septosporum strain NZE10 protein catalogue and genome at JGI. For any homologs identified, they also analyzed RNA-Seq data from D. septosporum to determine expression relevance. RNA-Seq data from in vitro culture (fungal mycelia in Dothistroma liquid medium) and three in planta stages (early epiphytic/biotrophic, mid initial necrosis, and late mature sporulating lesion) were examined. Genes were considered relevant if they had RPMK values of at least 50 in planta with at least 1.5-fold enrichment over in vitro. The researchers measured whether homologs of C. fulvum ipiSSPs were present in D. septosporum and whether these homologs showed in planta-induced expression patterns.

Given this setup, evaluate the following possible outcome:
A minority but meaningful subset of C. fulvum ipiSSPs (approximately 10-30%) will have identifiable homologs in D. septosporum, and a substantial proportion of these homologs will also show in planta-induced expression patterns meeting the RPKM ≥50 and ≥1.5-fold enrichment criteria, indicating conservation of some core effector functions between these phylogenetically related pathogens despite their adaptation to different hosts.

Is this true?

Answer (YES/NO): YES